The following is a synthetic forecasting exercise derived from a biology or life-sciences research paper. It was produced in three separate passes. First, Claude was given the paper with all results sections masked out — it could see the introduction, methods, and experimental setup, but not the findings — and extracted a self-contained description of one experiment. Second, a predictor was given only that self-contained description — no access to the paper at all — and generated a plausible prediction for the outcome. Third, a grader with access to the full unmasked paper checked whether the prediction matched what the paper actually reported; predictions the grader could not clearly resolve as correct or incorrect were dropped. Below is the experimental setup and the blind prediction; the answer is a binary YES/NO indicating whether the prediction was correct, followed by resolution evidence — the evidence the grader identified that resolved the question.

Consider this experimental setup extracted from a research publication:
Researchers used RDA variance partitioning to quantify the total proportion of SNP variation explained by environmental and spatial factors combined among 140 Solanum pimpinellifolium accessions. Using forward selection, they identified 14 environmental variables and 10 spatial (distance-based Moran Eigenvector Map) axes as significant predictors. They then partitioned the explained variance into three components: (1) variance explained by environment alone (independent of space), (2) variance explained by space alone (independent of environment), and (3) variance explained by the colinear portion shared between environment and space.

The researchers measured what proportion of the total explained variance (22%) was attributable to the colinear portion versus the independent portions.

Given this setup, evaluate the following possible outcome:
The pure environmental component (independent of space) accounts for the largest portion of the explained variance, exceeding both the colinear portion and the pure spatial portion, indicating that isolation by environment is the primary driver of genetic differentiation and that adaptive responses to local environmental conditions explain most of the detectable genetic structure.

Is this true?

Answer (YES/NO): NO